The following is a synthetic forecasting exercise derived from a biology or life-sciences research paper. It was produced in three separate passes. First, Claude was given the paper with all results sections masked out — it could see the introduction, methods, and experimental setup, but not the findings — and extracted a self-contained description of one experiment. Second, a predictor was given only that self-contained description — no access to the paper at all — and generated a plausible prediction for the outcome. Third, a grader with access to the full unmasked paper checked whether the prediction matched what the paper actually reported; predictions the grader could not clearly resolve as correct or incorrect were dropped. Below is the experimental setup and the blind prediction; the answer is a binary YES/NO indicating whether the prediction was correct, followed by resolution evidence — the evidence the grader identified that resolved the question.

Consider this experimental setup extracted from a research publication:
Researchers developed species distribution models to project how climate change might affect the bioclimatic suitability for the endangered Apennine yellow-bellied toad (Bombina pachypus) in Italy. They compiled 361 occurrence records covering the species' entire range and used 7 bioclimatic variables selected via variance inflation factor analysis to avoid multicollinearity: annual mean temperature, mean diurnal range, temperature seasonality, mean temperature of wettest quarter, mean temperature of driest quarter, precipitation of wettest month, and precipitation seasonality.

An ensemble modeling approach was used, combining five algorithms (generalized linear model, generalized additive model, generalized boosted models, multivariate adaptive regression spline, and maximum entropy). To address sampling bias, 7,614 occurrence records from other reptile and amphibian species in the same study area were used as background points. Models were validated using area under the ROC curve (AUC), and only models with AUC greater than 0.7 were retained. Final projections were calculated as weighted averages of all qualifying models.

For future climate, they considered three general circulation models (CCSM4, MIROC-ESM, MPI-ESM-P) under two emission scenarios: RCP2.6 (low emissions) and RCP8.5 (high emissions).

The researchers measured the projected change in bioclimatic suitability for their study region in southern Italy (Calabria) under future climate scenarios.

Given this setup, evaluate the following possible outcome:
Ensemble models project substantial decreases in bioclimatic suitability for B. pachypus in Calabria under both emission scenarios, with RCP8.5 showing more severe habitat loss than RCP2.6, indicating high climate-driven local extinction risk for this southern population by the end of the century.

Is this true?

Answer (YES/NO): NO